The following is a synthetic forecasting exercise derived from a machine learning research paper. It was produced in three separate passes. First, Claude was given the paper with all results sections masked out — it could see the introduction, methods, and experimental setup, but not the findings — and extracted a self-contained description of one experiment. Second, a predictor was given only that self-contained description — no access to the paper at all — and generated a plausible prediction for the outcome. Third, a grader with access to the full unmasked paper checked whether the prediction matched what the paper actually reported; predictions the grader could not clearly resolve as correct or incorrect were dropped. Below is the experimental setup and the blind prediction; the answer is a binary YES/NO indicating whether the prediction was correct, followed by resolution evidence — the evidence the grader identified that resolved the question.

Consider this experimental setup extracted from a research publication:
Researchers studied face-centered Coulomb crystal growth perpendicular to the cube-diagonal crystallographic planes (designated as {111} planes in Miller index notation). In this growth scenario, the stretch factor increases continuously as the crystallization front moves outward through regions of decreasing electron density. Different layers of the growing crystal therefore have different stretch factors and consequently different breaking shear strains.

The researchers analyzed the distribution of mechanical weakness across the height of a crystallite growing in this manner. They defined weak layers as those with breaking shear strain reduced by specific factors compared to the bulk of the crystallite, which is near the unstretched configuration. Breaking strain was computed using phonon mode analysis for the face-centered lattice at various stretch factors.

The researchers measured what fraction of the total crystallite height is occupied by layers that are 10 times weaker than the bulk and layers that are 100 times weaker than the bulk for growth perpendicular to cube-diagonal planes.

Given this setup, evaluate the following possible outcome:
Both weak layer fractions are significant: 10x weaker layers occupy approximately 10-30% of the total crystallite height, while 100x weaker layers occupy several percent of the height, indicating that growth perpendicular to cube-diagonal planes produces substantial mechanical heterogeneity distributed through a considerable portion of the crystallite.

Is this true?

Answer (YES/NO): NO